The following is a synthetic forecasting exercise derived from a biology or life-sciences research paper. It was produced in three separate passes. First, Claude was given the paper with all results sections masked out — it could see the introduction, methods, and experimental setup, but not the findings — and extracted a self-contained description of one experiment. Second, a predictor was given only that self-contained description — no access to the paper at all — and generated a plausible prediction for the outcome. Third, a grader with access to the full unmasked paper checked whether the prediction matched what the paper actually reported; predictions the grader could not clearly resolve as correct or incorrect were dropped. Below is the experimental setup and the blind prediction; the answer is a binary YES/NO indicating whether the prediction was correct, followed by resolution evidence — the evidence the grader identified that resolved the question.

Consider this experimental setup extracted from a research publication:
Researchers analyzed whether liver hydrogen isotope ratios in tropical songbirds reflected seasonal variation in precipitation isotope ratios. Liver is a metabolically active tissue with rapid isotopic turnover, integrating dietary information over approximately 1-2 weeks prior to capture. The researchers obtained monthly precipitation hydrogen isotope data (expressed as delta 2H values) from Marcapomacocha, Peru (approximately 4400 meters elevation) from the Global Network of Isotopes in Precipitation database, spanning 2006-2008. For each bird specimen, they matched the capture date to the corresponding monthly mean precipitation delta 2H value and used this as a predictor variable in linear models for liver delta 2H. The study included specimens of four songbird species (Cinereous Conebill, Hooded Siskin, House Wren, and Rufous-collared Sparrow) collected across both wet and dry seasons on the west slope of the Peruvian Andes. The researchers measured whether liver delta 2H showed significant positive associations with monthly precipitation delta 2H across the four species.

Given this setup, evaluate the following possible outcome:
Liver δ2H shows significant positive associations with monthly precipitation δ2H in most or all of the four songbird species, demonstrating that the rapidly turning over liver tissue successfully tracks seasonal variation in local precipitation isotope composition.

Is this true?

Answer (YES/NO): YES